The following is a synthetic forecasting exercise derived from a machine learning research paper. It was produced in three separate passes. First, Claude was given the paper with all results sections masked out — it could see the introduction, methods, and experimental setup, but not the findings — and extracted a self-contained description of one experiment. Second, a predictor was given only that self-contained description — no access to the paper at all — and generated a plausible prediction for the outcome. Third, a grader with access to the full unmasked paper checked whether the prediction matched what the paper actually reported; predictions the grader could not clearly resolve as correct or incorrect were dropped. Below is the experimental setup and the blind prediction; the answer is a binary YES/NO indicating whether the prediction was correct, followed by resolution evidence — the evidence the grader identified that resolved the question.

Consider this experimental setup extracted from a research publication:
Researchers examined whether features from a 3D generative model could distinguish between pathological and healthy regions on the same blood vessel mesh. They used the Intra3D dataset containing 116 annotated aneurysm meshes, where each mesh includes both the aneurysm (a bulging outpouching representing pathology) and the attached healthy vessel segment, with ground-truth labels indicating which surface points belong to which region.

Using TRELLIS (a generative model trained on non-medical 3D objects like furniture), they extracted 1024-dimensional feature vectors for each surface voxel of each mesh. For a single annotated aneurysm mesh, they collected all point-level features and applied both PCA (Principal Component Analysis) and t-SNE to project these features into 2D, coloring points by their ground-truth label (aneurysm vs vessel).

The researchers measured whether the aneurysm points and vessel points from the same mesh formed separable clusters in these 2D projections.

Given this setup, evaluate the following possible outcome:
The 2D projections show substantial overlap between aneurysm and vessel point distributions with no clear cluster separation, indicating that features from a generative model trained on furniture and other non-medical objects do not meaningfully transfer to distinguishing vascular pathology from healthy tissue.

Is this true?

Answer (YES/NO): NO